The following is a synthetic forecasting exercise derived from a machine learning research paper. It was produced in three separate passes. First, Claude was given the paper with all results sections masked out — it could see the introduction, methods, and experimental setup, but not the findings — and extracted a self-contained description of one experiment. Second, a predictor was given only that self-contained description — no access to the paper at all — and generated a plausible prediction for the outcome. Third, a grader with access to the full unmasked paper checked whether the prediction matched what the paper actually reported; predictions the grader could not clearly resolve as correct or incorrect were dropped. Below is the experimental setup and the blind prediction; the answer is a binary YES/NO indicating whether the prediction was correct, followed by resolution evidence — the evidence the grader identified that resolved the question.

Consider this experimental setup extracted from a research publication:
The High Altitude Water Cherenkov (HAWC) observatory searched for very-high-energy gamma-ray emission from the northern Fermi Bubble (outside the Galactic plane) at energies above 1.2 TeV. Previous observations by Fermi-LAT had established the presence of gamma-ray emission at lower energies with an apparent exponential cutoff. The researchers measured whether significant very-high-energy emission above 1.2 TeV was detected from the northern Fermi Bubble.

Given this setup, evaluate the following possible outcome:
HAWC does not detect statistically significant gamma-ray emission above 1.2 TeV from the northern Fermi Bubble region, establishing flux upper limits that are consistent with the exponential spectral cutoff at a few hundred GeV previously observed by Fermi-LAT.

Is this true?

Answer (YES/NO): YES